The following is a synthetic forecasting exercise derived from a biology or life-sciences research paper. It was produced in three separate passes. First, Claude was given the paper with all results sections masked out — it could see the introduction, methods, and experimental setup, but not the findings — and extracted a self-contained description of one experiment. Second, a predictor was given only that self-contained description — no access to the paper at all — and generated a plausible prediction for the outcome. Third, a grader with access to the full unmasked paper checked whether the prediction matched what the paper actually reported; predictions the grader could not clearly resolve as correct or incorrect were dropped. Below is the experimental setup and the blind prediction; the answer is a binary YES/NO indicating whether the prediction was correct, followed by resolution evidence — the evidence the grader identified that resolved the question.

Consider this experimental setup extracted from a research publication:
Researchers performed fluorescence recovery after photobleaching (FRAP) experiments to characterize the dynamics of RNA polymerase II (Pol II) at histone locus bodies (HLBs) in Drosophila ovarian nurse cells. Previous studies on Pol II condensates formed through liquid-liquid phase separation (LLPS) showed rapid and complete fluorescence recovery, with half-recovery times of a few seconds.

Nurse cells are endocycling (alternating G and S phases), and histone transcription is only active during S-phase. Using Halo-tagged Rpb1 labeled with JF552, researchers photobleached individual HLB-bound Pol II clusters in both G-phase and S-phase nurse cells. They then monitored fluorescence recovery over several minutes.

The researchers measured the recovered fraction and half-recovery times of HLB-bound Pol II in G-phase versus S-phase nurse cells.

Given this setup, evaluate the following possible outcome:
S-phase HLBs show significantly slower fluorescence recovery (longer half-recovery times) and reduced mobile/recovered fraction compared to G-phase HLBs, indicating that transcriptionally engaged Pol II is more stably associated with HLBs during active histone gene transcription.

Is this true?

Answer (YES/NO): NO